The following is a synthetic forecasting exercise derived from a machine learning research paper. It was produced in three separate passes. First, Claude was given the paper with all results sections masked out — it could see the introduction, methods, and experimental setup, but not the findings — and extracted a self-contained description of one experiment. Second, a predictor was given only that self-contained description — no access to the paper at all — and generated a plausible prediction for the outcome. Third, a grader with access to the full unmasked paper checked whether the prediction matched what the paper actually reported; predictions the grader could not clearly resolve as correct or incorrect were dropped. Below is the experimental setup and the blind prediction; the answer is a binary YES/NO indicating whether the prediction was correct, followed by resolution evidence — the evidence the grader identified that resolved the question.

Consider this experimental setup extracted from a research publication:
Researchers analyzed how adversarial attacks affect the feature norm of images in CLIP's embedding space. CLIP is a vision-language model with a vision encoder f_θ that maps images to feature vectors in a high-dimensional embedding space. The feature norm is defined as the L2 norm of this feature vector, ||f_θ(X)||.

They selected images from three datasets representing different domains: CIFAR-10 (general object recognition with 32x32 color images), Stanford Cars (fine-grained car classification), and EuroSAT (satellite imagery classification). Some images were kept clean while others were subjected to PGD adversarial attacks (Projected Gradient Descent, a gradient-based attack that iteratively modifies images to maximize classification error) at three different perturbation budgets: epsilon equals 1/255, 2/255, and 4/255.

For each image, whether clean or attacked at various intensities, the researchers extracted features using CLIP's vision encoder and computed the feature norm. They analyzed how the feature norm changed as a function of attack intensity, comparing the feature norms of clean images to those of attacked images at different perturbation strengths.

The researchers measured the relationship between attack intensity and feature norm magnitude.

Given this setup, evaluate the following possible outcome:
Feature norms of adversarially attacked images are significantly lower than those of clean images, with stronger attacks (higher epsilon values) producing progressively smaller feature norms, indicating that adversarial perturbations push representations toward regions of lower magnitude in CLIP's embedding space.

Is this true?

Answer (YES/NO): YES